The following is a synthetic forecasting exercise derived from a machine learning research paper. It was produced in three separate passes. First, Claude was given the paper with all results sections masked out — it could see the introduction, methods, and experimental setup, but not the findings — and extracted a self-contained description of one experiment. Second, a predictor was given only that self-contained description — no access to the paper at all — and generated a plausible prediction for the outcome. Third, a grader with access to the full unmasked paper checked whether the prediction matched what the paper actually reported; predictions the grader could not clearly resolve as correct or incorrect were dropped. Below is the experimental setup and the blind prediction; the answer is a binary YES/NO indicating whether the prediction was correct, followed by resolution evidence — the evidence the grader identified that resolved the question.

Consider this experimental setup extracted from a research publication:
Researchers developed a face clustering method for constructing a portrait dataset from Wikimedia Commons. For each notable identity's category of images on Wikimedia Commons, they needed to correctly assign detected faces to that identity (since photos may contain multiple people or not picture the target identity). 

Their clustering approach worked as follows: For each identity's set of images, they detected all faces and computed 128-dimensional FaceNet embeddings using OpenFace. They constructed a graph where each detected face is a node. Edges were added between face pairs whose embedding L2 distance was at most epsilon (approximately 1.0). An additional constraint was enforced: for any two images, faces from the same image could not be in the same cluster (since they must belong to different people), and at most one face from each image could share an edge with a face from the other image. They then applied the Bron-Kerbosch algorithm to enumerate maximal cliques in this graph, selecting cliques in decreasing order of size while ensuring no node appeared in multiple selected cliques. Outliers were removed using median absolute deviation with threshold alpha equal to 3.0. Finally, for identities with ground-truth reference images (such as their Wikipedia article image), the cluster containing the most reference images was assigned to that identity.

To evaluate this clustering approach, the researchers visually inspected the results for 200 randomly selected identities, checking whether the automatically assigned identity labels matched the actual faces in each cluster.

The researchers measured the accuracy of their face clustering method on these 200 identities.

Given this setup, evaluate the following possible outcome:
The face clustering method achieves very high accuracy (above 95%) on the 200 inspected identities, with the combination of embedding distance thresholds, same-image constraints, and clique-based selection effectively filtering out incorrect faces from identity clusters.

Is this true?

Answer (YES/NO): YES